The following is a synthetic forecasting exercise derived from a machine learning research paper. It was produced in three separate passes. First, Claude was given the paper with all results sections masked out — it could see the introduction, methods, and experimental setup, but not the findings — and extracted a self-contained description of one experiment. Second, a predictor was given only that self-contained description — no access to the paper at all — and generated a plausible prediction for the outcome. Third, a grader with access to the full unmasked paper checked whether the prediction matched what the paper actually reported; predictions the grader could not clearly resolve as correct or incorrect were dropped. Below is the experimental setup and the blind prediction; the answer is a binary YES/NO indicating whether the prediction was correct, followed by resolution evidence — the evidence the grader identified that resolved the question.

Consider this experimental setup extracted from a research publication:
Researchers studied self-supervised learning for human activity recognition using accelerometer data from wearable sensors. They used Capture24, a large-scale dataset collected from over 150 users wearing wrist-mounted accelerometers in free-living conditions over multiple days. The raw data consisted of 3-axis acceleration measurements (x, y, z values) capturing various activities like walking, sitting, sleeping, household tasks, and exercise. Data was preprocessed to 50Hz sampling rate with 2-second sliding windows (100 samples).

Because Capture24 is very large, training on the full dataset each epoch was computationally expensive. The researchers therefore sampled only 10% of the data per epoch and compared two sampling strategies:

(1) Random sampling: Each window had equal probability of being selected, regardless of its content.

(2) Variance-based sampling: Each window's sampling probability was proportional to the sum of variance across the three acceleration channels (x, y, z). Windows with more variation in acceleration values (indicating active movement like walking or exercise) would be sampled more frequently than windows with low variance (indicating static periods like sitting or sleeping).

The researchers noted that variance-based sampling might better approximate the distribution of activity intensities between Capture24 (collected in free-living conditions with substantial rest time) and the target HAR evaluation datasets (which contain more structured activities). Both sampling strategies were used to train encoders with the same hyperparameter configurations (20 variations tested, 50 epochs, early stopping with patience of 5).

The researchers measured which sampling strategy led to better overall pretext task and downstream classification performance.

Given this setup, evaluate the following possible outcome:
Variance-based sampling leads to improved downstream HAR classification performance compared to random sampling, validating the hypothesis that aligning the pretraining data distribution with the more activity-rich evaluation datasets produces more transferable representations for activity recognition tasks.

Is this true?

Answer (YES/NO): YES